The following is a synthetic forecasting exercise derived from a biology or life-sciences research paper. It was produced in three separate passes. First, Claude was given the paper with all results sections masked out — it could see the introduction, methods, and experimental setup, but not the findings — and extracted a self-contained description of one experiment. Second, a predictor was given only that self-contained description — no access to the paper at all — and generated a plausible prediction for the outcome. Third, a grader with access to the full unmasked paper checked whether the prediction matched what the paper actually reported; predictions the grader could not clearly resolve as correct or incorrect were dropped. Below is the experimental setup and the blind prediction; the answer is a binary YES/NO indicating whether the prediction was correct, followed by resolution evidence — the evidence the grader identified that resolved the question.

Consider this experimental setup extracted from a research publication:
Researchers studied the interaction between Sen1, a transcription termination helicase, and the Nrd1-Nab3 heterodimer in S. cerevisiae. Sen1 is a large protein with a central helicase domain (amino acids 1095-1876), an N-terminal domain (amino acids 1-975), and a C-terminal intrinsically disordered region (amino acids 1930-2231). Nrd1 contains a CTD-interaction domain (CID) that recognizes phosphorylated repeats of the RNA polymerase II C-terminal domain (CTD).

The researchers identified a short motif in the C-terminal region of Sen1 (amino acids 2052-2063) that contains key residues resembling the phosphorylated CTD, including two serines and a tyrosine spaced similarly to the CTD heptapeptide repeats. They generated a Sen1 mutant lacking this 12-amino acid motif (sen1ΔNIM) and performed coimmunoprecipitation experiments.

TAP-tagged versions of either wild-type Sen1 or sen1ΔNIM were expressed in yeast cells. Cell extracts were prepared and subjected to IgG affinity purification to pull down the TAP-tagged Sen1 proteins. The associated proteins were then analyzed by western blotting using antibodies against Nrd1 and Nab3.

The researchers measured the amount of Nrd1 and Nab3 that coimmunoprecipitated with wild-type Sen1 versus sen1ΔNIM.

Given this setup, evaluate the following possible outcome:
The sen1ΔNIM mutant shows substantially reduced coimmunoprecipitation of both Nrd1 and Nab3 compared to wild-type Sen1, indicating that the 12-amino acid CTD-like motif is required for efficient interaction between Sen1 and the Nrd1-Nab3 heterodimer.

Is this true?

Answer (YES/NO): YES